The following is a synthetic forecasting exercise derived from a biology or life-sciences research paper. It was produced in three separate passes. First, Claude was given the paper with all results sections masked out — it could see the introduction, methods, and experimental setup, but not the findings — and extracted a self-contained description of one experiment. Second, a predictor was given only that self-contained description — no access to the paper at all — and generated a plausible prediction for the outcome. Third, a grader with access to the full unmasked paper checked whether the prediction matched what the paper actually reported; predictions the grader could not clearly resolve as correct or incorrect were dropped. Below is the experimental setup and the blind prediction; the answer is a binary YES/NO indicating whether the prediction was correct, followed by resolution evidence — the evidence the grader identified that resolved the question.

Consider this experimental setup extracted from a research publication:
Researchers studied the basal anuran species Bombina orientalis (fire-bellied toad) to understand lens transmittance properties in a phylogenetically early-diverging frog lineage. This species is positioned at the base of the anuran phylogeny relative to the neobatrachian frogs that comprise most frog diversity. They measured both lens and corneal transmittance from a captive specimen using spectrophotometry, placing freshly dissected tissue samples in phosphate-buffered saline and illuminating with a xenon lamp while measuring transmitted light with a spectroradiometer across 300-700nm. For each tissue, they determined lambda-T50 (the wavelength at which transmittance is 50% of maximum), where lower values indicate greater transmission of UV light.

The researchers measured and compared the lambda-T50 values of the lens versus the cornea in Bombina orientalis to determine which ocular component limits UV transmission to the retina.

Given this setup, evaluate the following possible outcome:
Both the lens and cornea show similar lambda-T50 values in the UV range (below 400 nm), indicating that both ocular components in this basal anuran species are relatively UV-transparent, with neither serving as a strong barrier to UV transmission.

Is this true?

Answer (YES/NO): NO